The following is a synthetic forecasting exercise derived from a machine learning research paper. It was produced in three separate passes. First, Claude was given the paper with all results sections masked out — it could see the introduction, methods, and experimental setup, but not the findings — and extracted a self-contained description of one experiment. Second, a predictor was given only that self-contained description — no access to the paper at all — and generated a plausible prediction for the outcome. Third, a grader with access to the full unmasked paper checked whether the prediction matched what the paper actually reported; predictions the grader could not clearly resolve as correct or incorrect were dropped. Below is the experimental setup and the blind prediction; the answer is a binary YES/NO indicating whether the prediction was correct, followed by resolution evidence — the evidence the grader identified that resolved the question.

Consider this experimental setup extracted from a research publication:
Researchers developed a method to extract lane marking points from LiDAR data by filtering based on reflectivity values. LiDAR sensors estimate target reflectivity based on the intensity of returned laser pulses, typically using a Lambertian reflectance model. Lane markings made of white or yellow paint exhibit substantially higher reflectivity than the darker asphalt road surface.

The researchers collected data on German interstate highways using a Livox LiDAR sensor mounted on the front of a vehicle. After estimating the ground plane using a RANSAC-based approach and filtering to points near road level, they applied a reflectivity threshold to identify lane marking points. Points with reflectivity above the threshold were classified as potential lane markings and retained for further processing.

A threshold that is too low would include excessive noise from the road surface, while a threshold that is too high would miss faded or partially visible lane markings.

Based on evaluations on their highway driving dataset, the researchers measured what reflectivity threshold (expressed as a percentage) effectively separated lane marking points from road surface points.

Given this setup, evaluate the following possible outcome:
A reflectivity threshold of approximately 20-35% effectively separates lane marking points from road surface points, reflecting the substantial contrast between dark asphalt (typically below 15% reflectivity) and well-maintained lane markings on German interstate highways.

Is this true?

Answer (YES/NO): NO